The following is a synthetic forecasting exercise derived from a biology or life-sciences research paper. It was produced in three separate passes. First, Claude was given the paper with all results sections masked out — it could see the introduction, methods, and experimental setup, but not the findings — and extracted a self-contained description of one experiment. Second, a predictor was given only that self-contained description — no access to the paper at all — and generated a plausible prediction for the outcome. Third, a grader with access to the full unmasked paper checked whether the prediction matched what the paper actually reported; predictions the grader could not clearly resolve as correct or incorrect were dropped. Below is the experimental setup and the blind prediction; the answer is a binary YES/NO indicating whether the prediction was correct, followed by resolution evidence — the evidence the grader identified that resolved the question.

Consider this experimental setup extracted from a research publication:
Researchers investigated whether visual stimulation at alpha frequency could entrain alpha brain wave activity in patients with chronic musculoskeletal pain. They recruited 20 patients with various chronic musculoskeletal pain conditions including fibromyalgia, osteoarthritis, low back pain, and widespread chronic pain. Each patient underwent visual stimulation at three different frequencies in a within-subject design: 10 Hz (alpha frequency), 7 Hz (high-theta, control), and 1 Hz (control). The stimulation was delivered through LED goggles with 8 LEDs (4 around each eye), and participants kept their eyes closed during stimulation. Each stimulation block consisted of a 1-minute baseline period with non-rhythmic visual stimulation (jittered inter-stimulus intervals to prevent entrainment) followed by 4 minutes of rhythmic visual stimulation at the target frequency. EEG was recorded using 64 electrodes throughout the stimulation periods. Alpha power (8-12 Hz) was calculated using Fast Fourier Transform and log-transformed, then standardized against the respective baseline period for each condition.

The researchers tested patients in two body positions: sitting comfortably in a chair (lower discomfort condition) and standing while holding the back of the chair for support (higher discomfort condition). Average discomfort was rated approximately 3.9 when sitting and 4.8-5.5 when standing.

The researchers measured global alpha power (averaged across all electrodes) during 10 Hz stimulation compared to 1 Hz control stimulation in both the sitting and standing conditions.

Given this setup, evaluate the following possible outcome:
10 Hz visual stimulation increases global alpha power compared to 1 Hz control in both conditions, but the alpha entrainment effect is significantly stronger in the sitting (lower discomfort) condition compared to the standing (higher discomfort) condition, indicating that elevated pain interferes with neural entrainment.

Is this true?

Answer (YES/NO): NO